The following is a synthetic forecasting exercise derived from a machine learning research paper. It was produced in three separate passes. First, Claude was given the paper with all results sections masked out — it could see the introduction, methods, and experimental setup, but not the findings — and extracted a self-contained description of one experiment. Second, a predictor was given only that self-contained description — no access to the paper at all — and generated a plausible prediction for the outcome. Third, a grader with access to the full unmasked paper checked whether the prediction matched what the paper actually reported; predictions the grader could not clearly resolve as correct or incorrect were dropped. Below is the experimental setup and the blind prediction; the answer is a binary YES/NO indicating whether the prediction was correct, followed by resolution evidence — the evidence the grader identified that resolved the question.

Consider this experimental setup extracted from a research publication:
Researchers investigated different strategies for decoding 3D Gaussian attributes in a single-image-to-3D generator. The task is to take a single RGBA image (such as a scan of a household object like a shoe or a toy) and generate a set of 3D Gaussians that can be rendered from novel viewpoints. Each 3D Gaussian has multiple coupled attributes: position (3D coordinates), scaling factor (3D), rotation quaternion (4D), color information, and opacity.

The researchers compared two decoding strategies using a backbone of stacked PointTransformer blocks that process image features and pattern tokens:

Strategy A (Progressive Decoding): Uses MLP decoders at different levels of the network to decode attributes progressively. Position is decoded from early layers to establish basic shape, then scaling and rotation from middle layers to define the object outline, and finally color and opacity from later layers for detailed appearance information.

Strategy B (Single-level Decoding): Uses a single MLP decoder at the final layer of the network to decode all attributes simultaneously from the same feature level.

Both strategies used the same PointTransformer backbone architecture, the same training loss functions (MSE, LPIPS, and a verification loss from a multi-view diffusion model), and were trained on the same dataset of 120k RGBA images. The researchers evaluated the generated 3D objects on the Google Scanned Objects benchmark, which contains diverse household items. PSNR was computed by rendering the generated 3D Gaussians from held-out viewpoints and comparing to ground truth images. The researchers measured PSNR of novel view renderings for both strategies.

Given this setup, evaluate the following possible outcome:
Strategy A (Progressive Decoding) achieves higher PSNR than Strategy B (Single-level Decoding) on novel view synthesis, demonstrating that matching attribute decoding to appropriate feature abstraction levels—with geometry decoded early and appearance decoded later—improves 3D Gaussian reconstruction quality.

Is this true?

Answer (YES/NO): YES